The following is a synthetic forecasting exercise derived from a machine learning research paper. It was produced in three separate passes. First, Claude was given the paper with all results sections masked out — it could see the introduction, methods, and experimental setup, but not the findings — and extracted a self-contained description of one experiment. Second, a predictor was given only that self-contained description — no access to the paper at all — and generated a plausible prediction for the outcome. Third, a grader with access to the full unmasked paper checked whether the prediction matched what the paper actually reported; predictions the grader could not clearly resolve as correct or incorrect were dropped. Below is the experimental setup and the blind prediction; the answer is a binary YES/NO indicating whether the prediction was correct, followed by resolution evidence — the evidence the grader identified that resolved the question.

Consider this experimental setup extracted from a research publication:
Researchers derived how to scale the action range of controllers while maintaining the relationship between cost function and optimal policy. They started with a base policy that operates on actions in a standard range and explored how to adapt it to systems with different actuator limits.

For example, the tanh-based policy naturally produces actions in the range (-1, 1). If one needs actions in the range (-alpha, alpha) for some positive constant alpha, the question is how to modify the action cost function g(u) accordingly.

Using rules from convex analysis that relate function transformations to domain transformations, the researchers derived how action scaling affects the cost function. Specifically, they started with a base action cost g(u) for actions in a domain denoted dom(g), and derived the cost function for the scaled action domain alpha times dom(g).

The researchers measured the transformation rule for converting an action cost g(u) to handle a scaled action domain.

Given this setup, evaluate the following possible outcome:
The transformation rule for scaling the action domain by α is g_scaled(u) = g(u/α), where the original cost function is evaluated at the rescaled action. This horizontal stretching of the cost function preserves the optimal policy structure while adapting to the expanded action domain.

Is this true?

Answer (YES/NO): NO